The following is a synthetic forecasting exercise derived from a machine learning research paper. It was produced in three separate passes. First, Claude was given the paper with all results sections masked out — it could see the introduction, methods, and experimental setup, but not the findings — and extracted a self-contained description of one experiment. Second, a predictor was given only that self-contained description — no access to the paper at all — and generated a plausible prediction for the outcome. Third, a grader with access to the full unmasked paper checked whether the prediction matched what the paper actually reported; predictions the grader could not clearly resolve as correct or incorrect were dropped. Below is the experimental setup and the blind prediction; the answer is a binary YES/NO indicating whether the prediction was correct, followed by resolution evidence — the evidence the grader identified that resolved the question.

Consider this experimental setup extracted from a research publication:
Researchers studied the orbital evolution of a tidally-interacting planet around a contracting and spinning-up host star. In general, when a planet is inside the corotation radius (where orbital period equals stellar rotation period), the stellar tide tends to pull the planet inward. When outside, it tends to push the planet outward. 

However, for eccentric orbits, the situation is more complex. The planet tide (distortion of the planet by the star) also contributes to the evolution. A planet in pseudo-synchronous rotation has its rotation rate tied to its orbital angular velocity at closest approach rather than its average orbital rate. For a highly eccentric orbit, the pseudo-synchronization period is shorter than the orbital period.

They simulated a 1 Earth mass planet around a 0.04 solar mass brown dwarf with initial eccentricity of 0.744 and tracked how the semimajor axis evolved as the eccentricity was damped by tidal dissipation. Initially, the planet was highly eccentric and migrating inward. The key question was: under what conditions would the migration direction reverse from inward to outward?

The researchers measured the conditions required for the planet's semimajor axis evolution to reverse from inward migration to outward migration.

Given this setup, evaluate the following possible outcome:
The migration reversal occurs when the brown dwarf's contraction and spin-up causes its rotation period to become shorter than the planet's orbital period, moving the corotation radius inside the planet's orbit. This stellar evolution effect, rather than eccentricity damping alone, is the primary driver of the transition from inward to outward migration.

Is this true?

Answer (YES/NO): NO